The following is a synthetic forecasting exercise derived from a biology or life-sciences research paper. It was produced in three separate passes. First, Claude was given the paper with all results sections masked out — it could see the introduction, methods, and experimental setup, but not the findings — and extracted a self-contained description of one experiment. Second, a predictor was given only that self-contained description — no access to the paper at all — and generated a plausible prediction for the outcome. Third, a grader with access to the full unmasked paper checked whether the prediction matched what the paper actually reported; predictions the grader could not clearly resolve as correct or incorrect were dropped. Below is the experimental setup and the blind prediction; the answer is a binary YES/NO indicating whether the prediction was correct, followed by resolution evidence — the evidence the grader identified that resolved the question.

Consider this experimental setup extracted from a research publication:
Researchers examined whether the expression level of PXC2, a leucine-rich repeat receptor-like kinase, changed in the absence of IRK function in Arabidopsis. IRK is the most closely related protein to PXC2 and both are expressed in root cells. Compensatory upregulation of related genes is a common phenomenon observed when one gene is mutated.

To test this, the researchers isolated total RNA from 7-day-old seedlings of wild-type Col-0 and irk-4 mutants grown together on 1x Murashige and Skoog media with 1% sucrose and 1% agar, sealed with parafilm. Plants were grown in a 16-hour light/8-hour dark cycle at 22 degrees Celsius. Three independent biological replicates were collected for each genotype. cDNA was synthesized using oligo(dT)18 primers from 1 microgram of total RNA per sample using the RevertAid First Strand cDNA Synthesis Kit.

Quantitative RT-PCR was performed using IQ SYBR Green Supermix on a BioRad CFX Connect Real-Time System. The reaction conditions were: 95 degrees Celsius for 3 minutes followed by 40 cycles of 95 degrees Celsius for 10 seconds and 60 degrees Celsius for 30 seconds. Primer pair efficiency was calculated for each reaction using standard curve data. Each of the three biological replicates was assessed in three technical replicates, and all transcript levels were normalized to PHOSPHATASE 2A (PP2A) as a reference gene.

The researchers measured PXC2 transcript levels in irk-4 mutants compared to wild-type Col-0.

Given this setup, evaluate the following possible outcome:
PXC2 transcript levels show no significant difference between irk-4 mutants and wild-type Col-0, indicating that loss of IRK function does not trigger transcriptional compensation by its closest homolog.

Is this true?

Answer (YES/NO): YES